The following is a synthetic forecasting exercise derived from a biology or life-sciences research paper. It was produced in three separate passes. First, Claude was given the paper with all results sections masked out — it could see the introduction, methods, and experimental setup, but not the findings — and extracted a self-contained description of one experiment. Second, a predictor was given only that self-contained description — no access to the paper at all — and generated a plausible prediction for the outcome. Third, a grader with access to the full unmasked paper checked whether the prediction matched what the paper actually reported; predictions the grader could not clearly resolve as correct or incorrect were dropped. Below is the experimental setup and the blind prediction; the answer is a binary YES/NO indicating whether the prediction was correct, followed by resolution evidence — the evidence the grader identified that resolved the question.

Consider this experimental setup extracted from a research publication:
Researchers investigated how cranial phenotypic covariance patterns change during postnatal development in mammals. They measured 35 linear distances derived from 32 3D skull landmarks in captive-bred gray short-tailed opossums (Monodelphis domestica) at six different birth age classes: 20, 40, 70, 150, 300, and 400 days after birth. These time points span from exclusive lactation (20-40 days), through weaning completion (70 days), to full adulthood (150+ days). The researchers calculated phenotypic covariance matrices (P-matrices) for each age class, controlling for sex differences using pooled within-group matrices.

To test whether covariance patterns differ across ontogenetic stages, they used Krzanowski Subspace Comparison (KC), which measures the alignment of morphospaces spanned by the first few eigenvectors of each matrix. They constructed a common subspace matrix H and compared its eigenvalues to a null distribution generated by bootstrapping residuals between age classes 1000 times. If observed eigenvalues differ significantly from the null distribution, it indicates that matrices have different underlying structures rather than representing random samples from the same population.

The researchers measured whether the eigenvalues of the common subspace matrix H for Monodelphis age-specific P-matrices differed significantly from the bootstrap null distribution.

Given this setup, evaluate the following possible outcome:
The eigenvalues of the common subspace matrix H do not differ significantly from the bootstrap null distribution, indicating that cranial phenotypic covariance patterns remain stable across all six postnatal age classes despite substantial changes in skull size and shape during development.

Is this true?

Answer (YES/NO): NO